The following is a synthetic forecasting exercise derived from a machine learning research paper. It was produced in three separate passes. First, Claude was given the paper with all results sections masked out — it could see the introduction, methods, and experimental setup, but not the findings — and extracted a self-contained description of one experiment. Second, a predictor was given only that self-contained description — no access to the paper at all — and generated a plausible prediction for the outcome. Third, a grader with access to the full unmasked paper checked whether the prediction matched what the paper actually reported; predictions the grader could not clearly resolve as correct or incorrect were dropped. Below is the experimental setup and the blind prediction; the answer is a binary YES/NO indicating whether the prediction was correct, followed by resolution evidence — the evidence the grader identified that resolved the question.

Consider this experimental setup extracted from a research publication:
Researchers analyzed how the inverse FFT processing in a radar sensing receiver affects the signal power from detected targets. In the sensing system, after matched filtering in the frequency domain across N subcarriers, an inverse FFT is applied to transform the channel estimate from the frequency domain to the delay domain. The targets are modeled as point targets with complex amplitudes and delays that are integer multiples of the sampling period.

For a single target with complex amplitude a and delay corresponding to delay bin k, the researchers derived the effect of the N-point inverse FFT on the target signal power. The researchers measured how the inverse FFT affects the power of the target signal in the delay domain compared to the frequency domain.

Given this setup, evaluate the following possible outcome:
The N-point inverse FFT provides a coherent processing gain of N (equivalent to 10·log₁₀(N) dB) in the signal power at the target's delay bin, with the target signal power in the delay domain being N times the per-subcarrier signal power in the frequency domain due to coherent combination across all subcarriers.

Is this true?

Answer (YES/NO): YES